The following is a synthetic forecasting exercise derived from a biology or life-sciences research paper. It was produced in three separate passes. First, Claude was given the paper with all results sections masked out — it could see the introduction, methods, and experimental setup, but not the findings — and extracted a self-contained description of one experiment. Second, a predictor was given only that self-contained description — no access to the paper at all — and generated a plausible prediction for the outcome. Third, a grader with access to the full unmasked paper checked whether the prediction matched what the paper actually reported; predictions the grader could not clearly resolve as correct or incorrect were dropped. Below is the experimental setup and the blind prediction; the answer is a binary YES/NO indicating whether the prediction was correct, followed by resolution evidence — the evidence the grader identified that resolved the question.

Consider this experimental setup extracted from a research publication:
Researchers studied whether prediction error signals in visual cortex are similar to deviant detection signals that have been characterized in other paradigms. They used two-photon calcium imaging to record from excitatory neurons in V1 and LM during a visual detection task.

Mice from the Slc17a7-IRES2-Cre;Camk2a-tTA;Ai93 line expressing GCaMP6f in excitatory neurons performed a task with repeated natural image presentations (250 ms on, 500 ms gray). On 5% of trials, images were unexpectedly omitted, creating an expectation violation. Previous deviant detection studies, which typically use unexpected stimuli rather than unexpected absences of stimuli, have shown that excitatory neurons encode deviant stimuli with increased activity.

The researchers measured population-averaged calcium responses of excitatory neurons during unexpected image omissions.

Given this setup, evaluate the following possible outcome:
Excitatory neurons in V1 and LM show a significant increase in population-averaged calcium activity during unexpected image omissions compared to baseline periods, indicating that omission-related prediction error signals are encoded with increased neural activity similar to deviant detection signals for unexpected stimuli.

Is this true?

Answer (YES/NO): NO